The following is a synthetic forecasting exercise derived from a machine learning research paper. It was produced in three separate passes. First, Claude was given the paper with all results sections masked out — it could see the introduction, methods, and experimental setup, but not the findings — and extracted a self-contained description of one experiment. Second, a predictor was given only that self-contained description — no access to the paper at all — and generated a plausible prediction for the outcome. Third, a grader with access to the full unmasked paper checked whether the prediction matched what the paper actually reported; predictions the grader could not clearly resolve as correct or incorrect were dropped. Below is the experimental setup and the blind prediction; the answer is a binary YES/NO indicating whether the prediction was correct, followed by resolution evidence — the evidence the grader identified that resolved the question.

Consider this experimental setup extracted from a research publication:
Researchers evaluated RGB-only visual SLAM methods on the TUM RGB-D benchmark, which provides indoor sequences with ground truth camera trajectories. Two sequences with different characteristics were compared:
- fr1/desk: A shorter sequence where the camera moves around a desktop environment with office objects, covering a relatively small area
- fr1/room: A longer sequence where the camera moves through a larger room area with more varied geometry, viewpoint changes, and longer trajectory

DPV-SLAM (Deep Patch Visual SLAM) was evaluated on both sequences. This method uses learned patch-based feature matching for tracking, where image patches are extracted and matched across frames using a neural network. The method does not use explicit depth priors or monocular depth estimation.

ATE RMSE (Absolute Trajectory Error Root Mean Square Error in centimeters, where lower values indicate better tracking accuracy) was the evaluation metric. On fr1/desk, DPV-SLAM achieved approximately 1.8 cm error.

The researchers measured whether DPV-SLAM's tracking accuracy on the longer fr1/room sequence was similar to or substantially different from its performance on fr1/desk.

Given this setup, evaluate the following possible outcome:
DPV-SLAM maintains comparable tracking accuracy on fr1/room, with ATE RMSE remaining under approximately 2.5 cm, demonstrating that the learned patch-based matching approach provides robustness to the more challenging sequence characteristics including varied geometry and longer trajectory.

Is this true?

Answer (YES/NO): NO